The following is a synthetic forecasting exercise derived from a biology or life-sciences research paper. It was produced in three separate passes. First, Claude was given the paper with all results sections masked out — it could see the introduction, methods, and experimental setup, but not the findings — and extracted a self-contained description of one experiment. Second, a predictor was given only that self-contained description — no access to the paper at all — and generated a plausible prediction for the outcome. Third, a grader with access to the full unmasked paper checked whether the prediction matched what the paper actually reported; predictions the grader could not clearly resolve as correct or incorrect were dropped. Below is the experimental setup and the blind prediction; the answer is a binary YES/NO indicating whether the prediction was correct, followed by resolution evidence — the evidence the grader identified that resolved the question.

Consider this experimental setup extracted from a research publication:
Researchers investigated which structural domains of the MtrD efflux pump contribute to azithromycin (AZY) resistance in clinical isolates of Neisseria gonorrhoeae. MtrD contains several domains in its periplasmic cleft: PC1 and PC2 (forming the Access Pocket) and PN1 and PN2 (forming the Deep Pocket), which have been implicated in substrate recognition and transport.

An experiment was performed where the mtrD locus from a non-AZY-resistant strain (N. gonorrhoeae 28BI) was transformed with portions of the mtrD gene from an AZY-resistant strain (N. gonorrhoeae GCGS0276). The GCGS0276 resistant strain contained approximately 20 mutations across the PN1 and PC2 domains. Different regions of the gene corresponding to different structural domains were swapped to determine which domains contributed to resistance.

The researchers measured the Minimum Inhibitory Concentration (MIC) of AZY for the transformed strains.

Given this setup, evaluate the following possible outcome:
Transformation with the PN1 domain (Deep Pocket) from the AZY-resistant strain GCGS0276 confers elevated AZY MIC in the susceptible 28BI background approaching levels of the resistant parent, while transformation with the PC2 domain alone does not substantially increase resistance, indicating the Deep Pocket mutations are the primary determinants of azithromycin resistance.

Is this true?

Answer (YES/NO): NO